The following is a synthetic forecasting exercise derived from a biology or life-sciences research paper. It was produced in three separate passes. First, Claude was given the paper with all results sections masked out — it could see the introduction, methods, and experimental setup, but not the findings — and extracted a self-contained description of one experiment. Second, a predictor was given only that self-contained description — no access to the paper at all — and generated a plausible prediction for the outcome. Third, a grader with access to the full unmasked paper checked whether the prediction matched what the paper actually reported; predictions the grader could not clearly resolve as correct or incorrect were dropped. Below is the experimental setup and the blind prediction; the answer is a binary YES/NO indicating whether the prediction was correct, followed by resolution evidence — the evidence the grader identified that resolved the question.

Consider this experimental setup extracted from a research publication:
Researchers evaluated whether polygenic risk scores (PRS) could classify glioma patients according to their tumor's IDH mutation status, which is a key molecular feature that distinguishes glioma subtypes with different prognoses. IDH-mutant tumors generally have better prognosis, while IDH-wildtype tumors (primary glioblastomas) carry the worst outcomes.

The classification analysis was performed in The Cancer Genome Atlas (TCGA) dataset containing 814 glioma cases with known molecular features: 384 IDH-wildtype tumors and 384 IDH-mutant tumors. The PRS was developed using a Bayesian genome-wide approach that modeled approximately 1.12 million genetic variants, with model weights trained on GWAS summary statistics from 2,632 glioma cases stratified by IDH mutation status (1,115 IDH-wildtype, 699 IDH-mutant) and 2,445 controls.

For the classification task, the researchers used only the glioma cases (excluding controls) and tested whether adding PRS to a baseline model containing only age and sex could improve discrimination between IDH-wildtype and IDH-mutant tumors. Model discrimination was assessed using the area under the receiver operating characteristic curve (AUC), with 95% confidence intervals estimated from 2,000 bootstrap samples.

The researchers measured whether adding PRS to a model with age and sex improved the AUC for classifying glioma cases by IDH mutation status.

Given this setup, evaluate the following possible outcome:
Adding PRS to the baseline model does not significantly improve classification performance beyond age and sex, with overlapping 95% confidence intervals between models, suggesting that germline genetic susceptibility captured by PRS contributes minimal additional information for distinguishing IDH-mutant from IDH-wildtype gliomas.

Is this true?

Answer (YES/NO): NO